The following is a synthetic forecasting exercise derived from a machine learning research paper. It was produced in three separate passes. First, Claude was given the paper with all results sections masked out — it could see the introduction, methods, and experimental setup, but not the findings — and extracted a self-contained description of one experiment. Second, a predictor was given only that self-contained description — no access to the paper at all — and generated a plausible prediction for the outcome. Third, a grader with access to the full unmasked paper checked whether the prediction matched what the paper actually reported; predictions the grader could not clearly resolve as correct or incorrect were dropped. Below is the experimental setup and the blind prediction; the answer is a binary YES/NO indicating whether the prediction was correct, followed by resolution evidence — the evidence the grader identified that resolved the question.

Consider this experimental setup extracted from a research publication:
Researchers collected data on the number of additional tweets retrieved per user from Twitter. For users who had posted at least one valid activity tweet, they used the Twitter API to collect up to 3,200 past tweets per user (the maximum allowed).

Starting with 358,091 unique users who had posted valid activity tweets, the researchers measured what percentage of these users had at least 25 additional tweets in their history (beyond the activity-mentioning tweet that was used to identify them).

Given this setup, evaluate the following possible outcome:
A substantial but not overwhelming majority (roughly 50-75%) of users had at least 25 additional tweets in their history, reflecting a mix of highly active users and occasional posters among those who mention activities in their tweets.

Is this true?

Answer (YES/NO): NO